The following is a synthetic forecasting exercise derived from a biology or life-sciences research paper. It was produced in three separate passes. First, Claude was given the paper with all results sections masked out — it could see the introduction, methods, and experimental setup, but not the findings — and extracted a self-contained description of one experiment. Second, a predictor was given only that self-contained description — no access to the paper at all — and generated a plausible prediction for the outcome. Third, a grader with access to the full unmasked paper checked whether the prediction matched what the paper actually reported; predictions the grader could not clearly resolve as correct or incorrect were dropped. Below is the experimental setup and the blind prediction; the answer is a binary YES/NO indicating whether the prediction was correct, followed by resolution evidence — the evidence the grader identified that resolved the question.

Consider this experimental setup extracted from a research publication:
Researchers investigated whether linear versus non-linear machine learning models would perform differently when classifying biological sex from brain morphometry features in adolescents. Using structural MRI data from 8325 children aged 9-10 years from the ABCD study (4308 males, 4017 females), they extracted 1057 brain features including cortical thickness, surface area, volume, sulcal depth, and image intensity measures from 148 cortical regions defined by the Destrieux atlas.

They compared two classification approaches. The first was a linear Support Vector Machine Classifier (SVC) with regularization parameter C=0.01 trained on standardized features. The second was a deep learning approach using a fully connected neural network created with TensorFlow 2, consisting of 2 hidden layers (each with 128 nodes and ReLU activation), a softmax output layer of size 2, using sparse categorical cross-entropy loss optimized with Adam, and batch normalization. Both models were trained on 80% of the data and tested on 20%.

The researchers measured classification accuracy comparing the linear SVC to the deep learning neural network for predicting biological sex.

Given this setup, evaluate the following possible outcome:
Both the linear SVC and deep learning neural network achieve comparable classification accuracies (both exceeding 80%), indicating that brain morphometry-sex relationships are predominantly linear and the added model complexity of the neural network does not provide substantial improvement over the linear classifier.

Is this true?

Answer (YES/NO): YES